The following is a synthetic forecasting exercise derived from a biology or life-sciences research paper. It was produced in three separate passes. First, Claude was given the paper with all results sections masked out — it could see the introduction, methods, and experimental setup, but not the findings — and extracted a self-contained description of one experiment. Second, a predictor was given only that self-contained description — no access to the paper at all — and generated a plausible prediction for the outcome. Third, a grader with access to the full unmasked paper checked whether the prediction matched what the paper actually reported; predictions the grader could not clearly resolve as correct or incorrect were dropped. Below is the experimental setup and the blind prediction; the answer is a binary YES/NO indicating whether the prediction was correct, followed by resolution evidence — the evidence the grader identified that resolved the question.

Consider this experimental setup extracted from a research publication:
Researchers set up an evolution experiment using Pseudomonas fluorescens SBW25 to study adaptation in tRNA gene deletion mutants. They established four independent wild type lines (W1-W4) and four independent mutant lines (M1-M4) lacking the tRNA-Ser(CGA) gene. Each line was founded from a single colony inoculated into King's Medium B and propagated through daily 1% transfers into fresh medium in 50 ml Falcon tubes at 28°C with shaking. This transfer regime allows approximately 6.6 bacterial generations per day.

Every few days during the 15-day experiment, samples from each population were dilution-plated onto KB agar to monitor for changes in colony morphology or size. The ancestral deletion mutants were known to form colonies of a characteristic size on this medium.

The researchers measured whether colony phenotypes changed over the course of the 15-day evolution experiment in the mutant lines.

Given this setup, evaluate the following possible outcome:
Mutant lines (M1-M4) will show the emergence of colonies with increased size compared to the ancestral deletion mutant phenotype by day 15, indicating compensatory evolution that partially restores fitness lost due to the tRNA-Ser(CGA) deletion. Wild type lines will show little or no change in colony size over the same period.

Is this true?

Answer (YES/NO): YES